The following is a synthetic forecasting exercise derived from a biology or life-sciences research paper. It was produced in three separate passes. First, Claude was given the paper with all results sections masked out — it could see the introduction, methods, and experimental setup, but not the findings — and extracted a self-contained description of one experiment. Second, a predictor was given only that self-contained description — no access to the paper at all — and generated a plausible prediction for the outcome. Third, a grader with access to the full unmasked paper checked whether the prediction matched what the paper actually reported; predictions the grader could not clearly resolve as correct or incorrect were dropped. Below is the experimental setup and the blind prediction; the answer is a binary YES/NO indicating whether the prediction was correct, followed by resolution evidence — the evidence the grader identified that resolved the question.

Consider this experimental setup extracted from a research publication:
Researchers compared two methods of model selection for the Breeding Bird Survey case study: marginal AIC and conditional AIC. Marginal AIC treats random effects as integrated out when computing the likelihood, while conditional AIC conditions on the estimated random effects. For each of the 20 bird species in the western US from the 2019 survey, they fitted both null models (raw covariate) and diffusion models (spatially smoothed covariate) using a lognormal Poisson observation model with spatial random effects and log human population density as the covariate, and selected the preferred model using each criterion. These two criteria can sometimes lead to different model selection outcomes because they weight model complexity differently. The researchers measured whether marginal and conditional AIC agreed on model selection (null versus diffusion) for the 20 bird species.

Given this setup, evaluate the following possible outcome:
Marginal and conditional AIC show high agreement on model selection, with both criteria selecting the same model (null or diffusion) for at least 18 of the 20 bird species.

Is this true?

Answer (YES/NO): NO